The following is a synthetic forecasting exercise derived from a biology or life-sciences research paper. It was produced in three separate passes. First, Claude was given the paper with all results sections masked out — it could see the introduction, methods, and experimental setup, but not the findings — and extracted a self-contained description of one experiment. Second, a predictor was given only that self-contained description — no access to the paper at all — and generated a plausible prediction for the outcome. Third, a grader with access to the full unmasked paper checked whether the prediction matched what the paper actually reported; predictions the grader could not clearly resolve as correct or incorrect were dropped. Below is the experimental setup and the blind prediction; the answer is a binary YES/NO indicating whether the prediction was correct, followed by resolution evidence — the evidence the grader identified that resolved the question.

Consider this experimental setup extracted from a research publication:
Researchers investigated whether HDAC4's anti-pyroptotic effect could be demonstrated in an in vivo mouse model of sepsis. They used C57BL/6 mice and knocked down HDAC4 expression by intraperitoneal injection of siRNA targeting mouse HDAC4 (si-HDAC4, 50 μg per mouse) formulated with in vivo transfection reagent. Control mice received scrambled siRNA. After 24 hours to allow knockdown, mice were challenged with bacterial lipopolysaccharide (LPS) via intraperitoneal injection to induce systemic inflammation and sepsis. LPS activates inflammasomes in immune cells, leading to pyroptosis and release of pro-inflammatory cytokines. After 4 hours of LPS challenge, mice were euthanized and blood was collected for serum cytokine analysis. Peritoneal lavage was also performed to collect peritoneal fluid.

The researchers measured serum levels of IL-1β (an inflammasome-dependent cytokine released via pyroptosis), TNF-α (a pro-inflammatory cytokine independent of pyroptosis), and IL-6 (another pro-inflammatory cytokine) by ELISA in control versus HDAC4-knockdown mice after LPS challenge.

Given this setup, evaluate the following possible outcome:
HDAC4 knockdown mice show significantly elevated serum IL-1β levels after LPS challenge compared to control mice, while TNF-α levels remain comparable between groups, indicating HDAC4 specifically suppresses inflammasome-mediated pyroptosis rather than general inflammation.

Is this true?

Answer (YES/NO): NO